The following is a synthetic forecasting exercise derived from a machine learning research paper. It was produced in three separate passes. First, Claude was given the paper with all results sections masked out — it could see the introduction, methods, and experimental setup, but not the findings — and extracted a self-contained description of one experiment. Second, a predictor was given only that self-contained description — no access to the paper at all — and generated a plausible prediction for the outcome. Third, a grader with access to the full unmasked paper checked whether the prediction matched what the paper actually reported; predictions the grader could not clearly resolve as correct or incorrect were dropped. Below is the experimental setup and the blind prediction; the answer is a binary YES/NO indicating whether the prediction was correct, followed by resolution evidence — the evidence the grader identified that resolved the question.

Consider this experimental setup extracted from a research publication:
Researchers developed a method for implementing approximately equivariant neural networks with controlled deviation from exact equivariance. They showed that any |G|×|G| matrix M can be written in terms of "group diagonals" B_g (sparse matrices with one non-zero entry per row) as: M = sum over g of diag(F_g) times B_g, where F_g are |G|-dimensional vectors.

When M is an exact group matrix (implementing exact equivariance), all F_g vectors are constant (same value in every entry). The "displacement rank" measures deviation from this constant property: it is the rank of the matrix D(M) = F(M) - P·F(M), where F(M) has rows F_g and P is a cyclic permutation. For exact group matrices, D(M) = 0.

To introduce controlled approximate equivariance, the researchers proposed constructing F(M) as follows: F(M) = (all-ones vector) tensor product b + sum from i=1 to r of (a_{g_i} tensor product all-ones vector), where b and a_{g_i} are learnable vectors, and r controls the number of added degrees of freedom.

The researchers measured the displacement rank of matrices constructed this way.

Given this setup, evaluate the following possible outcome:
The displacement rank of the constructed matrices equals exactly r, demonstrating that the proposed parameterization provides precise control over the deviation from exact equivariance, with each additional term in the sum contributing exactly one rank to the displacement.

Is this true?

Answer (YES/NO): NO